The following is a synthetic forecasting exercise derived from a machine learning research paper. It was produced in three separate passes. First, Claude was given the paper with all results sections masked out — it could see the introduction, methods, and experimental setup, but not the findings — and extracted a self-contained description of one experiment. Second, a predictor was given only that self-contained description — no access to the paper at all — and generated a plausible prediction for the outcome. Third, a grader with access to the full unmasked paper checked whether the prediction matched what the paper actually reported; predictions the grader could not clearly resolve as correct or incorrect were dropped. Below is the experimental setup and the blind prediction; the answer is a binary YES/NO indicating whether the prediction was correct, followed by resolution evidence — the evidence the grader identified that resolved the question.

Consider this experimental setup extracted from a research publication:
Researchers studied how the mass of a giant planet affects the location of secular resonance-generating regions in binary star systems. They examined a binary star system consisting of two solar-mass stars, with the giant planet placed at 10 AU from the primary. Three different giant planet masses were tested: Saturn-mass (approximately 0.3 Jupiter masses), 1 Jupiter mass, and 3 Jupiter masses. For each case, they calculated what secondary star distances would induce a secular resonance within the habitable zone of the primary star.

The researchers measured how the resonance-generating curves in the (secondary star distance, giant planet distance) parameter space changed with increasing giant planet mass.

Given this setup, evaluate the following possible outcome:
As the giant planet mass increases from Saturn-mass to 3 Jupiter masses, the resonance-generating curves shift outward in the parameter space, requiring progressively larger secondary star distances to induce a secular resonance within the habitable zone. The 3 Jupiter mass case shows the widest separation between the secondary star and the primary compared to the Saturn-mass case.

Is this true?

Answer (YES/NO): NO